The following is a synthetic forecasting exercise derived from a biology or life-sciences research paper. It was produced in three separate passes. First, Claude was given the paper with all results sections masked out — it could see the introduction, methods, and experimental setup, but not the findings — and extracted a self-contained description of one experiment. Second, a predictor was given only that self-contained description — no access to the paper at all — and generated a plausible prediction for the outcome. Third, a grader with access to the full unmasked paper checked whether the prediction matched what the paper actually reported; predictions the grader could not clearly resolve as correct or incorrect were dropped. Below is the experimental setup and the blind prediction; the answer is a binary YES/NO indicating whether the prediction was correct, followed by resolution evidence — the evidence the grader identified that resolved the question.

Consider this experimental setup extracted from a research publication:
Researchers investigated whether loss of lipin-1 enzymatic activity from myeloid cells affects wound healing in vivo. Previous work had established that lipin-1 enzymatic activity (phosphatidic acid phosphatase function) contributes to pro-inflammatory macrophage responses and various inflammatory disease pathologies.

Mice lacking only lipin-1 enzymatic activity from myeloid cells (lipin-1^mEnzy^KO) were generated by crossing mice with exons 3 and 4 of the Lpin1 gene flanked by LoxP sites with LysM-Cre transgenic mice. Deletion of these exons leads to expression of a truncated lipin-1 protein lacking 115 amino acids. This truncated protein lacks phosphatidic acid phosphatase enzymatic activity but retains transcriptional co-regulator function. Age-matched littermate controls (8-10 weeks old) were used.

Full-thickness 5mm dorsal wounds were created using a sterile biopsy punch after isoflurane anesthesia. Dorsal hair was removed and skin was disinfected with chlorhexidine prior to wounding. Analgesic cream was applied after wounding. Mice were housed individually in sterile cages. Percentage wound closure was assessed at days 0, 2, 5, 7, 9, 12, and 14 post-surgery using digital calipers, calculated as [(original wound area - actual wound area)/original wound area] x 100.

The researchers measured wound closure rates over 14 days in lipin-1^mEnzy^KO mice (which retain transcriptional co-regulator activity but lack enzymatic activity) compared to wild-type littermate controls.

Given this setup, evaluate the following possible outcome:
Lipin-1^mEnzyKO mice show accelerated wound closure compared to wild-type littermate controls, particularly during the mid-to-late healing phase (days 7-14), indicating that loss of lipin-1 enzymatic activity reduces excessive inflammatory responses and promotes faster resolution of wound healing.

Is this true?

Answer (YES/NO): NO